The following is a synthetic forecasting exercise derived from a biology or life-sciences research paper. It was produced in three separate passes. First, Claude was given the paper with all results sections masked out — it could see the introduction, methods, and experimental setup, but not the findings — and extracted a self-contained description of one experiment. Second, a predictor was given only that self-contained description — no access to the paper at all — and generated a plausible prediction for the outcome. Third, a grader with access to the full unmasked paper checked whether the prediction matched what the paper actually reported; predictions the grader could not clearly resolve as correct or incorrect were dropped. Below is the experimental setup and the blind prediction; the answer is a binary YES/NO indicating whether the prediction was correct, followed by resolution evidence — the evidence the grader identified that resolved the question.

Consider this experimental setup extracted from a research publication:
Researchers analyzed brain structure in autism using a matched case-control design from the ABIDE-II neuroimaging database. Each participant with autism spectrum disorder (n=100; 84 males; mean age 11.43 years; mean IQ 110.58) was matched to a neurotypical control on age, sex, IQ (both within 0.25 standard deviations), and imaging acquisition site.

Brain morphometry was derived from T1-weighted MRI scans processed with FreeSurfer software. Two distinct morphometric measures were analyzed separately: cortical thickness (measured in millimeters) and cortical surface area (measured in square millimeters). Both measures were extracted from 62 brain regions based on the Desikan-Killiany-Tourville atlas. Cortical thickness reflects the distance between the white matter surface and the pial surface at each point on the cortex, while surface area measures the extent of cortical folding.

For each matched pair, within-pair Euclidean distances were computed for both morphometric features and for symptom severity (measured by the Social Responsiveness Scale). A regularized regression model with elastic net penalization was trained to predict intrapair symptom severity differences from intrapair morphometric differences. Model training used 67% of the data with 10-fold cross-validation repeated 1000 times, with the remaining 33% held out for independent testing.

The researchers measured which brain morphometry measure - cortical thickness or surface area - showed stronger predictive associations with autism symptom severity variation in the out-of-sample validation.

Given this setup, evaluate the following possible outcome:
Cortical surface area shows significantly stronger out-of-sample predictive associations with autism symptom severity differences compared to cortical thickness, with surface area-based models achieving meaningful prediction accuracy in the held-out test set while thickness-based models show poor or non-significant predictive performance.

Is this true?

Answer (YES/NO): NO